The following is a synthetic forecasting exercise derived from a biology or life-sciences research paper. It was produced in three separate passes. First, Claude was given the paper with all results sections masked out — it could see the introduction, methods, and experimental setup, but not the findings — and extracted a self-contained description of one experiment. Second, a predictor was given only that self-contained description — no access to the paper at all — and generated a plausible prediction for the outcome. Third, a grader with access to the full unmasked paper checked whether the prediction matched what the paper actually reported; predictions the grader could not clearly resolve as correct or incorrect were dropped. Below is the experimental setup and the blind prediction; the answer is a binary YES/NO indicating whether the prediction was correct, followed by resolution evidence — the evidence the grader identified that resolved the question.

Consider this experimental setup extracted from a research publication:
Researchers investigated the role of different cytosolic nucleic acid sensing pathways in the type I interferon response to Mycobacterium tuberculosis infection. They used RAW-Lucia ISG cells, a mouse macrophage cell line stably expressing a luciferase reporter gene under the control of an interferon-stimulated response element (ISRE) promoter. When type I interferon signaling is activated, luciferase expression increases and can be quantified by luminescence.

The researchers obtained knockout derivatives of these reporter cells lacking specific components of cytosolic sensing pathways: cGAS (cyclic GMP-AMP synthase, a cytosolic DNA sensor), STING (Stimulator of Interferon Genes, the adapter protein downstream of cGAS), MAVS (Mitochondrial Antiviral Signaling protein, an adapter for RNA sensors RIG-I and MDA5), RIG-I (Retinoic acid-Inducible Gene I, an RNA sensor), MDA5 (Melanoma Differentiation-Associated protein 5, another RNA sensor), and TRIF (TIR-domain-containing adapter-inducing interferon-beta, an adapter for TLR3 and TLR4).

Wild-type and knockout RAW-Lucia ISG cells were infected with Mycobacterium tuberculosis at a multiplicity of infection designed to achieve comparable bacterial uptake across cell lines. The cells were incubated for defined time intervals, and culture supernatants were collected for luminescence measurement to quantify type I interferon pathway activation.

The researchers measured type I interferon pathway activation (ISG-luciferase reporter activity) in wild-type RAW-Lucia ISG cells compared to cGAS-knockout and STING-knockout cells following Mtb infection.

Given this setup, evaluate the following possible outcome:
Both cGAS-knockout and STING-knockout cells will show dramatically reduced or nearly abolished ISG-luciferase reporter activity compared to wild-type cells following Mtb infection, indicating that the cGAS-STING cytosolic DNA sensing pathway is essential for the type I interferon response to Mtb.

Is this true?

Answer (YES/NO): YES